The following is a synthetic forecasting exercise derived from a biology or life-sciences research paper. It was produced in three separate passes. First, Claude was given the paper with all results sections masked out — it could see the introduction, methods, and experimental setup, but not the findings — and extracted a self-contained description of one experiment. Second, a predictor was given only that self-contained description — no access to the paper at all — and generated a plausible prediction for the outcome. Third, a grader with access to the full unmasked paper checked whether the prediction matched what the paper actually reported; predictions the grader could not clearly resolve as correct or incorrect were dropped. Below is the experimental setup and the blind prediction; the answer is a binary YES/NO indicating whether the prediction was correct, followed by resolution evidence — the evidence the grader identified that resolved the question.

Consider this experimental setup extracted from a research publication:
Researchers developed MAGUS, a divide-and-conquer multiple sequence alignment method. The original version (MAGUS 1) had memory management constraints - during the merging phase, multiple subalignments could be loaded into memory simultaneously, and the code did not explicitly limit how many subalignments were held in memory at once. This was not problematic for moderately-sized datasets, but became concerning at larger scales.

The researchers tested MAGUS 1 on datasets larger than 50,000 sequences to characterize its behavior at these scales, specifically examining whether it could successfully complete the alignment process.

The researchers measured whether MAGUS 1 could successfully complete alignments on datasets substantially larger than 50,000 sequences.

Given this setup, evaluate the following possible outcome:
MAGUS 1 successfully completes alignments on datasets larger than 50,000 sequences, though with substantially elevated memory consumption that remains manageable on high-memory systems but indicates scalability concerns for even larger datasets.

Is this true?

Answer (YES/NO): NO